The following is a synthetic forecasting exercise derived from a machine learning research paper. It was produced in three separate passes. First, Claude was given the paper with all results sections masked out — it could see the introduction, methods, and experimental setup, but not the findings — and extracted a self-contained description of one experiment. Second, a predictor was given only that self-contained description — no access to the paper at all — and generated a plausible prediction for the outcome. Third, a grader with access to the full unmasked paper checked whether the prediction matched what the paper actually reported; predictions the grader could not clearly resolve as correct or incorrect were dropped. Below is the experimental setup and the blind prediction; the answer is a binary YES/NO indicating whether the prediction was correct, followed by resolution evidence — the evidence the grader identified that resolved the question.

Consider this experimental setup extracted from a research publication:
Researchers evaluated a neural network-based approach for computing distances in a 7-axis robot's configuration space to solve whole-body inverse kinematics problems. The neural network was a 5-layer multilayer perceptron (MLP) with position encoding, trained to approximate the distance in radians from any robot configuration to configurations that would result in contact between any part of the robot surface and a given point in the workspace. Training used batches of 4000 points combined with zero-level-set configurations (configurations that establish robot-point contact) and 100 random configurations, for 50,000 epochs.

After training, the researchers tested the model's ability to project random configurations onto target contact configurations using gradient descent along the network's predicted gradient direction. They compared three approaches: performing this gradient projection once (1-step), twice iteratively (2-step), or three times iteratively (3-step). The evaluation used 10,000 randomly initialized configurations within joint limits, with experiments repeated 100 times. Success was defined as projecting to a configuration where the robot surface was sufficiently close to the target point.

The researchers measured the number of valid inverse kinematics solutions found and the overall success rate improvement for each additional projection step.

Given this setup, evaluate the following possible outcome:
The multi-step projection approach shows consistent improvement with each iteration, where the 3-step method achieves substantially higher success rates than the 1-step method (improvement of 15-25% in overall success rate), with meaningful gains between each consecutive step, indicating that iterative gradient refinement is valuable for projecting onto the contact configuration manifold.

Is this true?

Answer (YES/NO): NO